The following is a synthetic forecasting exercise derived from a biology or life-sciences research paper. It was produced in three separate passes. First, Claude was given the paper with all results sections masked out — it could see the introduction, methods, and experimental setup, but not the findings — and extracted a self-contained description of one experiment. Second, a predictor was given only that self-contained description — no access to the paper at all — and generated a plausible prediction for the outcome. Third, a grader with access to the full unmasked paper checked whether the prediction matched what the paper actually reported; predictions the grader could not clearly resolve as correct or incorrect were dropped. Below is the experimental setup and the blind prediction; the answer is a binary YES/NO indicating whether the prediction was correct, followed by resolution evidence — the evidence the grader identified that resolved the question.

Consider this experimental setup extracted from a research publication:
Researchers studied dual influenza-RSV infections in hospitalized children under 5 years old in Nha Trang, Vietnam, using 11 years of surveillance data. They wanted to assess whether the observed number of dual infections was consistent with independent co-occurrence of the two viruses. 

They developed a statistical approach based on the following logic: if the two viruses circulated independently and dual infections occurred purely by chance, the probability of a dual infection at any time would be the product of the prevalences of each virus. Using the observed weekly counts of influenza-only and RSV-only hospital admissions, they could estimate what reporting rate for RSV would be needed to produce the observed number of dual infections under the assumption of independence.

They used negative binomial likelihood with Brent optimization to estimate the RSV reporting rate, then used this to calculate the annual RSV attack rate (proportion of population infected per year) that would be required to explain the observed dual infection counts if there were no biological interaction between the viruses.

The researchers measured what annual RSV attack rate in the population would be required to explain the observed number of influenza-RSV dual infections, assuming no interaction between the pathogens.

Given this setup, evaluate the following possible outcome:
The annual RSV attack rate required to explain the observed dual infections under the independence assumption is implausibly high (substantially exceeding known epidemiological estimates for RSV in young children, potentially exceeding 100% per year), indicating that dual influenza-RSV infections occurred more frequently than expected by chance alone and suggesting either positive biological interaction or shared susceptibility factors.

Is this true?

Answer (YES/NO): YES